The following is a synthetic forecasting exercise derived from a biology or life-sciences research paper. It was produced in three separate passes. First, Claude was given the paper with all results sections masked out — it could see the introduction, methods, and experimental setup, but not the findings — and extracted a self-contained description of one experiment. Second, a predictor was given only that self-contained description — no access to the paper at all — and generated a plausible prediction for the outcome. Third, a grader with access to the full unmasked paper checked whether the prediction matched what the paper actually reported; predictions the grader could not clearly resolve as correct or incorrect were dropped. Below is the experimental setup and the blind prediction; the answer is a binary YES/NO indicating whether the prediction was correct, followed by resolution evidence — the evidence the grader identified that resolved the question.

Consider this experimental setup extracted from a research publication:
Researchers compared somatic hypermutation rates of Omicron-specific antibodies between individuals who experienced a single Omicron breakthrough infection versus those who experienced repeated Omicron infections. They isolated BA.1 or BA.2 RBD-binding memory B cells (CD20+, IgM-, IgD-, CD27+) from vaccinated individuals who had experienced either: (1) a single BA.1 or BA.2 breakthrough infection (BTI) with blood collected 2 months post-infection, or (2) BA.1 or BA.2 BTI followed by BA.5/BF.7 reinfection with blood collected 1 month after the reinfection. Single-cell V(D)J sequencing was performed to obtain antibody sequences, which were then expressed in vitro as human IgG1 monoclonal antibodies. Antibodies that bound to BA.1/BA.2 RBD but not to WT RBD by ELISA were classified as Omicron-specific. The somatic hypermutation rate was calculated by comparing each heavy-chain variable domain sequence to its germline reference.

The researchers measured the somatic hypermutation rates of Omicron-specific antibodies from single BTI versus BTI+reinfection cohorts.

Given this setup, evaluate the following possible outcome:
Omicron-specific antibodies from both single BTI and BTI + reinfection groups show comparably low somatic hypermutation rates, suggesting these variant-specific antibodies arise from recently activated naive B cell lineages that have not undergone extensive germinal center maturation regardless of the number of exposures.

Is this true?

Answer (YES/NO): NO